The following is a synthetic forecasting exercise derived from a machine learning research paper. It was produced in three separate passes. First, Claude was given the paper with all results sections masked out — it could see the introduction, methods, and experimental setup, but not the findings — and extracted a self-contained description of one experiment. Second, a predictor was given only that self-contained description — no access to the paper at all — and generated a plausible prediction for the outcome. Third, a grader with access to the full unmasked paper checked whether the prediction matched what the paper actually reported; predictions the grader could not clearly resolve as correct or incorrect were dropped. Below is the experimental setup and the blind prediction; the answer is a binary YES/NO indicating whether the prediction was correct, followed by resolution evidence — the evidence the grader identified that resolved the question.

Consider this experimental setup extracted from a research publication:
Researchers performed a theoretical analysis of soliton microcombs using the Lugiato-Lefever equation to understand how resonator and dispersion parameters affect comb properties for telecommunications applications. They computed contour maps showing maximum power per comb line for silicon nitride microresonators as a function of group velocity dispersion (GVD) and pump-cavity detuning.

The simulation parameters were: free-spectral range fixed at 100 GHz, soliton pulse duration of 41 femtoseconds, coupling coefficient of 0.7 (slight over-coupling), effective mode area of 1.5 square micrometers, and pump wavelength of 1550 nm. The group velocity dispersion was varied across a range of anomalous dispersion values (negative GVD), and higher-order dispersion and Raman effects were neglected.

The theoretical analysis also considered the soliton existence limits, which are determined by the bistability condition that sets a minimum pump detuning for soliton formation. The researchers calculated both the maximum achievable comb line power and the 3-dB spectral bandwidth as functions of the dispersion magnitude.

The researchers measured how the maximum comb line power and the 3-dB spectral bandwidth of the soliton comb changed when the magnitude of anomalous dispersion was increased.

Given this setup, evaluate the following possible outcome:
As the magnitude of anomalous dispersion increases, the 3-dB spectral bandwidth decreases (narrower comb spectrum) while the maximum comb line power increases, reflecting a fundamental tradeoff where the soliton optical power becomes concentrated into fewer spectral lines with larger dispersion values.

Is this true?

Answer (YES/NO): YES